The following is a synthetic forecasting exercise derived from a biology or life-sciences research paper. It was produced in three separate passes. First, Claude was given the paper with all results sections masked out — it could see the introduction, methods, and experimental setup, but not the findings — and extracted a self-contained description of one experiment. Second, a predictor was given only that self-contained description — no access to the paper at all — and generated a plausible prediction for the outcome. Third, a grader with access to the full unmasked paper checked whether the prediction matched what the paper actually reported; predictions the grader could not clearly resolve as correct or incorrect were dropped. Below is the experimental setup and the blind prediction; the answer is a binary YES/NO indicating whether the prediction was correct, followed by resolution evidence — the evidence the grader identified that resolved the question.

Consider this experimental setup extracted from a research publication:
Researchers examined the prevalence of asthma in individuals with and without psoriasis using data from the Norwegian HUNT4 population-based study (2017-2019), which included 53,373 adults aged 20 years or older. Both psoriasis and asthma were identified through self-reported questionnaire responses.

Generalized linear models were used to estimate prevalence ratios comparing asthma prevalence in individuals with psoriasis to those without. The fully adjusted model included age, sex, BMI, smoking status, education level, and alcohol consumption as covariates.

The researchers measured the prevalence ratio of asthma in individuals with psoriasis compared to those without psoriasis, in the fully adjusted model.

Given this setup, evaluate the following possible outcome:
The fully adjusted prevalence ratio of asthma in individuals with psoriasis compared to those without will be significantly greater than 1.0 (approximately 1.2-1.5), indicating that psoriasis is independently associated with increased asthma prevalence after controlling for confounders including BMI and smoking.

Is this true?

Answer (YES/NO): YES